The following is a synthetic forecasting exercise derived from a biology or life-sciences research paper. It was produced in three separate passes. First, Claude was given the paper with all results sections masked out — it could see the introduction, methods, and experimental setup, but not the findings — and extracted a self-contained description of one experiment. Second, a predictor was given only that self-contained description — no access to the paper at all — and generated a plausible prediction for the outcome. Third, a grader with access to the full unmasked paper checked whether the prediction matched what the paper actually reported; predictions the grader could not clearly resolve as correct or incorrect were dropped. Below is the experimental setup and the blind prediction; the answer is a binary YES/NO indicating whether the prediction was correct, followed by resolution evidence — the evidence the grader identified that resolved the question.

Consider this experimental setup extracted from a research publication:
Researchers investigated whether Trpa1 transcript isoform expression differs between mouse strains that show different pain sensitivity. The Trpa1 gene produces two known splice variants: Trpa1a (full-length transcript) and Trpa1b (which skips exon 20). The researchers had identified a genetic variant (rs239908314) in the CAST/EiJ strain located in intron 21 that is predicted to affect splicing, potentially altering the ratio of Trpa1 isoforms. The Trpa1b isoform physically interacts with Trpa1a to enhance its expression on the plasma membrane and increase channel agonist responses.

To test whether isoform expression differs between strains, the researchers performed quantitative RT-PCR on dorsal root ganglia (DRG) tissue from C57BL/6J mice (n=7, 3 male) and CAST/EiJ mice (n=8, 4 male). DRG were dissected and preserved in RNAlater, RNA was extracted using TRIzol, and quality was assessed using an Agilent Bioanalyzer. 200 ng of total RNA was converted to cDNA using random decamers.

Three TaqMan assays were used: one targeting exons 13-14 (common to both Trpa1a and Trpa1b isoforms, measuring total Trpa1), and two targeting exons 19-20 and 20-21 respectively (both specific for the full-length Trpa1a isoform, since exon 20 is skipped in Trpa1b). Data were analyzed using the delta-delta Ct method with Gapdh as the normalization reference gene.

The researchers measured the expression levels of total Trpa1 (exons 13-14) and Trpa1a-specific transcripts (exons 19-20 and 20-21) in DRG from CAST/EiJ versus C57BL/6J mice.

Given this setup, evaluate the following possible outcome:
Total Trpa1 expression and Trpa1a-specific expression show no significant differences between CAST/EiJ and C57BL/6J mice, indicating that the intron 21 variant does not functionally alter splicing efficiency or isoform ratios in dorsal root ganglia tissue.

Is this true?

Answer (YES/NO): NO